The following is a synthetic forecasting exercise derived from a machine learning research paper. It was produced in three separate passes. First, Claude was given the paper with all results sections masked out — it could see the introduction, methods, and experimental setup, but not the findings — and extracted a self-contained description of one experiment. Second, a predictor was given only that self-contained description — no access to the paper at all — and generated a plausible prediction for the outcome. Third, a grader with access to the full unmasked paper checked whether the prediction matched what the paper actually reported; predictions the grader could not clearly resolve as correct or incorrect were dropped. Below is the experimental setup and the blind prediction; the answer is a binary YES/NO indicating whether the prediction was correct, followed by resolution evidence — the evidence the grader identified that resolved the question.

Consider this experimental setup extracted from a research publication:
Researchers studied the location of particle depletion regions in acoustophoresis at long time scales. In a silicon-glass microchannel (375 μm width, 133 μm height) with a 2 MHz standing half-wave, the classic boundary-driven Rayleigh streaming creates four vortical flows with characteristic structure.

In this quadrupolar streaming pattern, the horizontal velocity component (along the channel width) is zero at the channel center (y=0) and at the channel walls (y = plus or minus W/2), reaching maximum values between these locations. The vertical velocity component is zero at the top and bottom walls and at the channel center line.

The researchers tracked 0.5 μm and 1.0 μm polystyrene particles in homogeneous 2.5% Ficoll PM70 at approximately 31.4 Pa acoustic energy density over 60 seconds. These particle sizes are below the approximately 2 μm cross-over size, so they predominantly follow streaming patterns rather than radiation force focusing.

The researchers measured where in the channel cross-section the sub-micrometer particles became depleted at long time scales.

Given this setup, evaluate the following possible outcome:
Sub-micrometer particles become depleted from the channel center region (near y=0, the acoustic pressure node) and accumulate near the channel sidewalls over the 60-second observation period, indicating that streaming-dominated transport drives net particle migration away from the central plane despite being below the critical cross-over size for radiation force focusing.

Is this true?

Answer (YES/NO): NO